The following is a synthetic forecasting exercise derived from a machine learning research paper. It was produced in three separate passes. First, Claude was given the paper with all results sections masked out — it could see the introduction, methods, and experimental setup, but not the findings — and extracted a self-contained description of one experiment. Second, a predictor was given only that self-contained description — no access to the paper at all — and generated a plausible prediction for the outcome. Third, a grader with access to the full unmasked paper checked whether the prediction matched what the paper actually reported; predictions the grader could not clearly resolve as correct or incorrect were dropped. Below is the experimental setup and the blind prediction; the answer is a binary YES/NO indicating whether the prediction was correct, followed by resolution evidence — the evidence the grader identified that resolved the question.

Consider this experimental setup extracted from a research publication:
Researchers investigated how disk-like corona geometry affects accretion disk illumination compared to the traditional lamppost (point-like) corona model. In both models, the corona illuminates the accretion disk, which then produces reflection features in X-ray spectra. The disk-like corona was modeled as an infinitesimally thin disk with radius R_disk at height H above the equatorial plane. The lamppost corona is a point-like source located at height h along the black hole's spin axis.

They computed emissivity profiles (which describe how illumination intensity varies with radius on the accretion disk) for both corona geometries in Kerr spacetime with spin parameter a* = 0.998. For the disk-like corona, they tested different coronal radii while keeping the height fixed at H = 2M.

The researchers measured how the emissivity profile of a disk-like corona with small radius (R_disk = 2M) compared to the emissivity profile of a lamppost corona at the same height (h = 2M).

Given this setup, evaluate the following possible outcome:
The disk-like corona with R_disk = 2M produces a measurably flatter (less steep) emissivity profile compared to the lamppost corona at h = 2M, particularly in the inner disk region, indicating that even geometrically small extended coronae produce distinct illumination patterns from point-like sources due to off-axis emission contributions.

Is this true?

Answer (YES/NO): NO